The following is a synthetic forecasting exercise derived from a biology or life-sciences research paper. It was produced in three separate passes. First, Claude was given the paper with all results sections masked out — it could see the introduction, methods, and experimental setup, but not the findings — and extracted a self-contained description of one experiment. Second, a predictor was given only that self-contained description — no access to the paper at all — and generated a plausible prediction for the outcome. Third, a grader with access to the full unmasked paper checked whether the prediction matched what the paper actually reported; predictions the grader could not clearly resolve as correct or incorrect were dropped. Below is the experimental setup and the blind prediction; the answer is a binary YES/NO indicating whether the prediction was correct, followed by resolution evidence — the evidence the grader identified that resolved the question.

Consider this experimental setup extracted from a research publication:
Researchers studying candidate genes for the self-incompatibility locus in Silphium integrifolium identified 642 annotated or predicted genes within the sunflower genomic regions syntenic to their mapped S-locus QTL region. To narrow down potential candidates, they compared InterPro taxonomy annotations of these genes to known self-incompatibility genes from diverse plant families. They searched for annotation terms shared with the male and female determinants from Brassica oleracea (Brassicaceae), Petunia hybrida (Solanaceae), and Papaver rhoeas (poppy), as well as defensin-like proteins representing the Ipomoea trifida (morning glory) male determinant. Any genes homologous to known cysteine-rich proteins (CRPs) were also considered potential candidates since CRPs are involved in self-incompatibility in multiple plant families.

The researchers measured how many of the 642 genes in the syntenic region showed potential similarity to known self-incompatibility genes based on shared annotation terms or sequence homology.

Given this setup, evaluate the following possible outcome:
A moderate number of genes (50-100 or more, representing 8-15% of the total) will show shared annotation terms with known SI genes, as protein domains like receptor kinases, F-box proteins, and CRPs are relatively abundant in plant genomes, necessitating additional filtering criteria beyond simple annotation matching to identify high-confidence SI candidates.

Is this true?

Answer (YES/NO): NO